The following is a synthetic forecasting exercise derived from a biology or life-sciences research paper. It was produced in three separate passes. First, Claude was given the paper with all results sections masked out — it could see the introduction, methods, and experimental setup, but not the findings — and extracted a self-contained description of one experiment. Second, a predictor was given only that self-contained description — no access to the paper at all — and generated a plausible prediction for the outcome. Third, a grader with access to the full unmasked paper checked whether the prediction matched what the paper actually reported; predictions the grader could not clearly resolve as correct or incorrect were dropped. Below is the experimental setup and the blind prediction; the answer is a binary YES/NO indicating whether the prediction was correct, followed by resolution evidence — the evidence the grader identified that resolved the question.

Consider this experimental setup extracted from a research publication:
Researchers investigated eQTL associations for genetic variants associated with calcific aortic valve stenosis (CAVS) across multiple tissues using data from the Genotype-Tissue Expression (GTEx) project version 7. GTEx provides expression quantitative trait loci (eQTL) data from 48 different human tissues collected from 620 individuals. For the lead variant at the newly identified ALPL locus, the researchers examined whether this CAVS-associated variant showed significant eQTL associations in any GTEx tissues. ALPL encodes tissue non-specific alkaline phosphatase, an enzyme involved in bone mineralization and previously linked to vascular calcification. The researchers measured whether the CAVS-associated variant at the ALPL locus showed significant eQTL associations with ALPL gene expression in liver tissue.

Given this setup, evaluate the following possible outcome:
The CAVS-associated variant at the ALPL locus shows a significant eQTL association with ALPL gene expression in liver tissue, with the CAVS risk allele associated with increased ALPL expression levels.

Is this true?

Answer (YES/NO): NO